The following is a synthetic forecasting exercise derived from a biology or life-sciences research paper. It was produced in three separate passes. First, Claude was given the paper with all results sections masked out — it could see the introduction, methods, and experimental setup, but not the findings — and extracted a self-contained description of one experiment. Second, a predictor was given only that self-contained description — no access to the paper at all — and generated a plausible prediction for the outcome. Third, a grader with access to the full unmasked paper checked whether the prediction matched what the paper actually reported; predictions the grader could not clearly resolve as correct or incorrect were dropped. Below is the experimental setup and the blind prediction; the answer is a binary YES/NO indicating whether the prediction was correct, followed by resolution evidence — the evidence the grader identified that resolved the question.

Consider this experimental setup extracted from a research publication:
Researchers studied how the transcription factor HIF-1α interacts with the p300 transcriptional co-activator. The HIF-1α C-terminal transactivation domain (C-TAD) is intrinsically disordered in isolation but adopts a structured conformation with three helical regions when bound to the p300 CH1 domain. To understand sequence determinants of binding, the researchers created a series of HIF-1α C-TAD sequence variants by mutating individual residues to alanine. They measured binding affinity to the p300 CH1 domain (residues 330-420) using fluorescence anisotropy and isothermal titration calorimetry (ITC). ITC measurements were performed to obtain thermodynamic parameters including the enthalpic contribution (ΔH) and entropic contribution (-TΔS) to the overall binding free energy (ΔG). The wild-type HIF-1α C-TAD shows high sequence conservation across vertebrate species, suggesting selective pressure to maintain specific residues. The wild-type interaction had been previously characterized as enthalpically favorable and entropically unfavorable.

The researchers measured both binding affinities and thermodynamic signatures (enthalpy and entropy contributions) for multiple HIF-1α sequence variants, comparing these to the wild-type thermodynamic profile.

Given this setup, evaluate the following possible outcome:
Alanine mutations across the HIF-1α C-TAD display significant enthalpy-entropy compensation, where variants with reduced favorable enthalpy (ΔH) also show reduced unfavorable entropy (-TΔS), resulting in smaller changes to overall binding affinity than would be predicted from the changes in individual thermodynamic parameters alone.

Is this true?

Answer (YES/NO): YES